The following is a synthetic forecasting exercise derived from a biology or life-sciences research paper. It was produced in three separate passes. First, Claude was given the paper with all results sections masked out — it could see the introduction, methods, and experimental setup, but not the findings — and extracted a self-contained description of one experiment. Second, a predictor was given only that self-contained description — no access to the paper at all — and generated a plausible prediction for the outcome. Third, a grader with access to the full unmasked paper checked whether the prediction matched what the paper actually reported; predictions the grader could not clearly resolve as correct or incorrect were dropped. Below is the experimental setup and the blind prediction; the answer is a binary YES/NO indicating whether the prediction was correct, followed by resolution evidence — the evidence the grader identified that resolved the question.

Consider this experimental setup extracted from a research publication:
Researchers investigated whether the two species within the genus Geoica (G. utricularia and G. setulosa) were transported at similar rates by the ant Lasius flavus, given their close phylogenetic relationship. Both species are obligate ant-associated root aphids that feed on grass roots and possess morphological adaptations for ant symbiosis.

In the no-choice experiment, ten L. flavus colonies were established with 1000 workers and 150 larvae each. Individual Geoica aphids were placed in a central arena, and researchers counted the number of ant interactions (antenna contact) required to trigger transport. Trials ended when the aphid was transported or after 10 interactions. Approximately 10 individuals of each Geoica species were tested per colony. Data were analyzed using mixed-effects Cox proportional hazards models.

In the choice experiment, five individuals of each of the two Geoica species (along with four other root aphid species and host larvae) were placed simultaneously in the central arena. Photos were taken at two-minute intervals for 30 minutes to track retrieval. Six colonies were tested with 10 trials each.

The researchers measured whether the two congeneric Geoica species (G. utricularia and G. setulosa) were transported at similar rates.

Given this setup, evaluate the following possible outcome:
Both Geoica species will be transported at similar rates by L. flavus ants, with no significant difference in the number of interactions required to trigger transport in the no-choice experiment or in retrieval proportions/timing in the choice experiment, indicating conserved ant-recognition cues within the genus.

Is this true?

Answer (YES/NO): NO